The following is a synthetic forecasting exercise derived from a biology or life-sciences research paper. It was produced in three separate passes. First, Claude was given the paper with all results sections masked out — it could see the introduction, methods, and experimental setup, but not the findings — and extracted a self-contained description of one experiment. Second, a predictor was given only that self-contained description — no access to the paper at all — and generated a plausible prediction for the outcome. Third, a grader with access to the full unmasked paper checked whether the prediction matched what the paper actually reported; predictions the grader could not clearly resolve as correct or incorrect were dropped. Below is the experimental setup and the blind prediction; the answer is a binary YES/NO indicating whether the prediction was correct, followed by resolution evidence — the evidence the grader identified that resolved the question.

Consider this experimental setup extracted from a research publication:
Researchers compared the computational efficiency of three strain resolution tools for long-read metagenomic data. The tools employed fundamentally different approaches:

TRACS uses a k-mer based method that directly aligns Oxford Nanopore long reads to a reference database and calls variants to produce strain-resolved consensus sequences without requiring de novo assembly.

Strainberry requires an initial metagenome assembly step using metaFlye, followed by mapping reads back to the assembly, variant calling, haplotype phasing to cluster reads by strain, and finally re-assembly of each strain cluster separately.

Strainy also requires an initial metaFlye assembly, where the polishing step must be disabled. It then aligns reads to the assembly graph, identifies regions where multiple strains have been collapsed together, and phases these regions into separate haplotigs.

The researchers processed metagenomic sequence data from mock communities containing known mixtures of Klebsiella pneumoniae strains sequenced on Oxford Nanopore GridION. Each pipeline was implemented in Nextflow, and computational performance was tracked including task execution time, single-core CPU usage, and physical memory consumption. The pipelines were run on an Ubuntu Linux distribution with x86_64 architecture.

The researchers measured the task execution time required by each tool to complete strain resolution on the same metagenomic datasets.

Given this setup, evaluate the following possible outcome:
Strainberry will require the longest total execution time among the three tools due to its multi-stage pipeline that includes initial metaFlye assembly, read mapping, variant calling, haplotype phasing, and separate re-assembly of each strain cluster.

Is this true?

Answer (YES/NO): YES